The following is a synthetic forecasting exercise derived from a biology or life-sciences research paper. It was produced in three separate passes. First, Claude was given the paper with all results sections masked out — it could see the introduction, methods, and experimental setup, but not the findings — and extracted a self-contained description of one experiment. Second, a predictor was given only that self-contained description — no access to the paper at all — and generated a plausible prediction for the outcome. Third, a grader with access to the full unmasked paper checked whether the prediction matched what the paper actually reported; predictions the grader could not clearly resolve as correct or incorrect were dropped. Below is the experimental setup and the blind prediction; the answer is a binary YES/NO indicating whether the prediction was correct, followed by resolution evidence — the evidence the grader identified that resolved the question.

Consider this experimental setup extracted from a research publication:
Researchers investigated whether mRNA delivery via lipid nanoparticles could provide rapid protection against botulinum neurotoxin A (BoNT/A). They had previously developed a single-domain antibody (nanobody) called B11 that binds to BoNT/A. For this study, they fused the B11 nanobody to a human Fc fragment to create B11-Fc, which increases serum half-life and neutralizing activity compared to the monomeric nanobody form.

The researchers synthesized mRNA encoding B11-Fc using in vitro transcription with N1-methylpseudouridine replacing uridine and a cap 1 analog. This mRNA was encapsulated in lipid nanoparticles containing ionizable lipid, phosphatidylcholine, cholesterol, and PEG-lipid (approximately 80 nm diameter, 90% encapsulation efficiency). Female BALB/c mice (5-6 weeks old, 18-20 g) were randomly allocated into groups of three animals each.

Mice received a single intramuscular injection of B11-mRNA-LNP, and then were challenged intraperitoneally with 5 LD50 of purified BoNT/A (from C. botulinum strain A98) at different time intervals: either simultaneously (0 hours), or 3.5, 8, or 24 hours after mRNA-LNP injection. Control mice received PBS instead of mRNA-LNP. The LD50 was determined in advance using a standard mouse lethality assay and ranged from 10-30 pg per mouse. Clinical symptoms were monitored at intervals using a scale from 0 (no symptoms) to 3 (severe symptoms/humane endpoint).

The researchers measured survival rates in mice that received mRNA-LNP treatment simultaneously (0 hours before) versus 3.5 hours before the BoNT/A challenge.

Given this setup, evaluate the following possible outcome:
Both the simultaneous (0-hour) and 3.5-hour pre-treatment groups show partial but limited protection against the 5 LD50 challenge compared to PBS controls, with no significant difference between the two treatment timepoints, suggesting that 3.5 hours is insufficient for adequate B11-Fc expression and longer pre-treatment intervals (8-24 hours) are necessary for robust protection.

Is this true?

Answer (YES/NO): NO